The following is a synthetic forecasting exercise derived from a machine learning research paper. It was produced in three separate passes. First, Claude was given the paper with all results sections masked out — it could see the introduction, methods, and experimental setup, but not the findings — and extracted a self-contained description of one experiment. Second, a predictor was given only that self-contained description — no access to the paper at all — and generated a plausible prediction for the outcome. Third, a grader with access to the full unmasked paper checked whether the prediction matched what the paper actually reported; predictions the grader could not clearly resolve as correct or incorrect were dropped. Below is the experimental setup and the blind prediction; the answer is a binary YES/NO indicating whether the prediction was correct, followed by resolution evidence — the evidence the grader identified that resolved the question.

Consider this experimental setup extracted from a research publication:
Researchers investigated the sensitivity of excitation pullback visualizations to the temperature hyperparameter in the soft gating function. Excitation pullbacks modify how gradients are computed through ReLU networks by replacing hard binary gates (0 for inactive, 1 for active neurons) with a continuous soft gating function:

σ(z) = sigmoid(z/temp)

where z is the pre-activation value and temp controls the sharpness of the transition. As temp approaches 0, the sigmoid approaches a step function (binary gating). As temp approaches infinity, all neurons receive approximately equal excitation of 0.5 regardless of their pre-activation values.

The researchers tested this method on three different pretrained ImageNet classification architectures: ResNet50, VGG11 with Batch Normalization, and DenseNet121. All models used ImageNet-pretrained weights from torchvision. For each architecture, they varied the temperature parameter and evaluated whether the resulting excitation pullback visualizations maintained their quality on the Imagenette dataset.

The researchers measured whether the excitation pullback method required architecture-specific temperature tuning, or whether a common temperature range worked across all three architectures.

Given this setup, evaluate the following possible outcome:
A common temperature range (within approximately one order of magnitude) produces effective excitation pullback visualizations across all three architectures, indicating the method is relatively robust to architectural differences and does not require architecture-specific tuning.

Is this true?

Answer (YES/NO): YES